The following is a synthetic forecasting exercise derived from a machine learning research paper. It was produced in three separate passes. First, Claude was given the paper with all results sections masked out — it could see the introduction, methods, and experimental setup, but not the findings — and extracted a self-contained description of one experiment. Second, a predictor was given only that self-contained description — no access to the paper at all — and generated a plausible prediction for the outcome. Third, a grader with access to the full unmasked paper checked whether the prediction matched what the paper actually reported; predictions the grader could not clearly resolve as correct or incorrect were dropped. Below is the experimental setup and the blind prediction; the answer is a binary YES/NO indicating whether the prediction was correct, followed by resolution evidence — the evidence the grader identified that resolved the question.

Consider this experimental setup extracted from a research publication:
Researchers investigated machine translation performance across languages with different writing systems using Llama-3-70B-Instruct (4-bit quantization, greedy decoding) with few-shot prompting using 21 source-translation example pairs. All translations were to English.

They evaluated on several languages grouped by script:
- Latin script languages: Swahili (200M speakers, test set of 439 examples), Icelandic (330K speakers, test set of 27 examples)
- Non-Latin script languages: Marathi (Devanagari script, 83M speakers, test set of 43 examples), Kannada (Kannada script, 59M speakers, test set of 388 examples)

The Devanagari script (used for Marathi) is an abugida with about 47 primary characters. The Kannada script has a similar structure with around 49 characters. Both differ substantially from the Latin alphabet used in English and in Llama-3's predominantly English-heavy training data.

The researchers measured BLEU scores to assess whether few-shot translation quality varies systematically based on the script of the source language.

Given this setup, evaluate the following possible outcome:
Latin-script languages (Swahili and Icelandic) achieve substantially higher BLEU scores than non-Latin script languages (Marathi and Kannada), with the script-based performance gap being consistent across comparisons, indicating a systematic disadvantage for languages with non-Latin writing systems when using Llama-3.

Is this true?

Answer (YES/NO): NO